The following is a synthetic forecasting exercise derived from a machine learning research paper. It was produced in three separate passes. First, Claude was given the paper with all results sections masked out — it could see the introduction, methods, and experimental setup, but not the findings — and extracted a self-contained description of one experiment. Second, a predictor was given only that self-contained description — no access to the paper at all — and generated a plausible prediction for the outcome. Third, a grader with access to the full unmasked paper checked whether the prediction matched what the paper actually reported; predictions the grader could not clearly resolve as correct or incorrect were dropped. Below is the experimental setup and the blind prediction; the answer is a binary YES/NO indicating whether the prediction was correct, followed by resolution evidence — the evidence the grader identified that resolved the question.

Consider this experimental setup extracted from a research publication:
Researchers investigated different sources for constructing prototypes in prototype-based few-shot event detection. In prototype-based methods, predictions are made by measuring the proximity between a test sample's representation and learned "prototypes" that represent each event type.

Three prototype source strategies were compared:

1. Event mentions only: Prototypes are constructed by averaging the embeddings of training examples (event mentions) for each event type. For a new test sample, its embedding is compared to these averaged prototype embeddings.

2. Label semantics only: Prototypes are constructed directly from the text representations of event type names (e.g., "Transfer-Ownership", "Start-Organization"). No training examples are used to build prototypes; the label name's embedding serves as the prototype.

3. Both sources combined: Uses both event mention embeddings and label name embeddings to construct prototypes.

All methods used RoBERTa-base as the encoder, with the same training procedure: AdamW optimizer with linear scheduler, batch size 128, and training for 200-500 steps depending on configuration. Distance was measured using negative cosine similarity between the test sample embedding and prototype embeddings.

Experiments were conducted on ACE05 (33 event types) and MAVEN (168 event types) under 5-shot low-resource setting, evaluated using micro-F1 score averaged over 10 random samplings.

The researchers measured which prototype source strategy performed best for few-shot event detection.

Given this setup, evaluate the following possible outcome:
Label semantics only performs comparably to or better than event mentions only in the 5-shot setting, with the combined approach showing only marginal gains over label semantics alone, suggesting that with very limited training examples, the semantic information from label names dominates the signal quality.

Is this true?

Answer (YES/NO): NO